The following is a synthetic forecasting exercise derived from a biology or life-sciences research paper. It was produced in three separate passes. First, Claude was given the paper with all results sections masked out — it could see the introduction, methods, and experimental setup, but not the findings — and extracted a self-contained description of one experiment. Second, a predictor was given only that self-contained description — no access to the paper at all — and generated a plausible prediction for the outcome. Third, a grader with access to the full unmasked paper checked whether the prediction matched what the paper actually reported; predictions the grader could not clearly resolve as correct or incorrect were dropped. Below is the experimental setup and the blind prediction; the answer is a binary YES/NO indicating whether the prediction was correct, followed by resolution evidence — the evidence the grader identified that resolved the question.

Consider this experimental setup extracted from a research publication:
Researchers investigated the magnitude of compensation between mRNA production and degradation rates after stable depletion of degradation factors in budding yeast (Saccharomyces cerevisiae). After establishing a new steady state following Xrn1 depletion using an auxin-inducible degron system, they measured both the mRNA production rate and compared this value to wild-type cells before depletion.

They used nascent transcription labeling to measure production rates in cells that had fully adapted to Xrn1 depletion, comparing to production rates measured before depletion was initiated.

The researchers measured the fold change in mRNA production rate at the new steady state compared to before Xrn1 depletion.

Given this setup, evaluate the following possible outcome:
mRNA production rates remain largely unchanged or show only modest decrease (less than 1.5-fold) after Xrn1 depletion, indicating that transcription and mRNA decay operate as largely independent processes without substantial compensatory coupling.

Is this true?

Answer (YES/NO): NO